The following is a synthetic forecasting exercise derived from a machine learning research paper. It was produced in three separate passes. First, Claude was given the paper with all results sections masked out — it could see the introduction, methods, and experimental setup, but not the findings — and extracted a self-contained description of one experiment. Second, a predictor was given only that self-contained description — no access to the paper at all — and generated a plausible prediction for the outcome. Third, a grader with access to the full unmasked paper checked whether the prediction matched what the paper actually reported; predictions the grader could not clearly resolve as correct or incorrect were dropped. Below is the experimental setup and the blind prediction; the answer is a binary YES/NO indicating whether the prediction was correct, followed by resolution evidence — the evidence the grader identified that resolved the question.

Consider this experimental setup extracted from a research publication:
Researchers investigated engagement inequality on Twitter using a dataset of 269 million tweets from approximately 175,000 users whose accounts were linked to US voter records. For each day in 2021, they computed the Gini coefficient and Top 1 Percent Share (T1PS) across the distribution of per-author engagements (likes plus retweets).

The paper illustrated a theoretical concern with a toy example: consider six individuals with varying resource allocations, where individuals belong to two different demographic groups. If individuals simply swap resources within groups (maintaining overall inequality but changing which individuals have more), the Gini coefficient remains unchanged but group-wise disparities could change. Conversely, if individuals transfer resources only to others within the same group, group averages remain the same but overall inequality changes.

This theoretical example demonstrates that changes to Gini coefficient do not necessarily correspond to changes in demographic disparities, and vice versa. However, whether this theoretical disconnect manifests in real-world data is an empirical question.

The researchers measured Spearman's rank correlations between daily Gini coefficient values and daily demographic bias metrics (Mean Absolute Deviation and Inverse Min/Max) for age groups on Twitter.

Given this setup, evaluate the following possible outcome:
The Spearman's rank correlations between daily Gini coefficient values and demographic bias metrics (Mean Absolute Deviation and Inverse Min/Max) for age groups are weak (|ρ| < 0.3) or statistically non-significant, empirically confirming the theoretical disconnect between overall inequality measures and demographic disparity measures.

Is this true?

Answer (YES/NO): NO